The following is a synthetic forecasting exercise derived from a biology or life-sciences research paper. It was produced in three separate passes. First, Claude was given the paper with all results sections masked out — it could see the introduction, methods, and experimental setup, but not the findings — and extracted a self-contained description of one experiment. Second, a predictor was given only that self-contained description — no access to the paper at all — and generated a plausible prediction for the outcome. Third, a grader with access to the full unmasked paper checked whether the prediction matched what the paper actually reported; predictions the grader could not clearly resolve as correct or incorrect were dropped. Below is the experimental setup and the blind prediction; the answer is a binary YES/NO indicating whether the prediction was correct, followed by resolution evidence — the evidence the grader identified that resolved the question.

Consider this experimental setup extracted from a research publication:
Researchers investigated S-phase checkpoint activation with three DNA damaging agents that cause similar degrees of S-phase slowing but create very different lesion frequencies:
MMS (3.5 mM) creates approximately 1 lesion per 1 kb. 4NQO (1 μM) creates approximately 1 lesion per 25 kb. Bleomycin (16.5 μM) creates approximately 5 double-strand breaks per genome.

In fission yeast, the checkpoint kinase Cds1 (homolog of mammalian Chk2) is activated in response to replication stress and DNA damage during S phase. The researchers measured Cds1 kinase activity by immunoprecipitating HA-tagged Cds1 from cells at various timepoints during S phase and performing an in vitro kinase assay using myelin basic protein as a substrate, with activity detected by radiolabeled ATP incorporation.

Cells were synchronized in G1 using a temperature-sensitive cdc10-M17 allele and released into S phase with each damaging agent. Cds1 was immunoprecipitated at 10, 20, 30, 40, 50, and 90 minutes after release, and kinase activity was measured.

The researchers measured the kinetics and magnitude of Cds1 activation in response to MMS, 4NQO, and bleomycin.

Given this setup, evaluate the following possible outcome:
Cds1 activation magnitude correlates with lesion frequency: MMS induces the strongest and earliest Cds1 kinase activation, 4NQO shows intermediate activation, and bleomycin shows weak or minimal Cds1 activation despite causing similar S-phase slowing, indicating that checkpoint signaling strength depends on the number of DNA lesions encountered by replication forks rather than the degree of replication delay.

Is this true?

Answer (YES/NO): NO